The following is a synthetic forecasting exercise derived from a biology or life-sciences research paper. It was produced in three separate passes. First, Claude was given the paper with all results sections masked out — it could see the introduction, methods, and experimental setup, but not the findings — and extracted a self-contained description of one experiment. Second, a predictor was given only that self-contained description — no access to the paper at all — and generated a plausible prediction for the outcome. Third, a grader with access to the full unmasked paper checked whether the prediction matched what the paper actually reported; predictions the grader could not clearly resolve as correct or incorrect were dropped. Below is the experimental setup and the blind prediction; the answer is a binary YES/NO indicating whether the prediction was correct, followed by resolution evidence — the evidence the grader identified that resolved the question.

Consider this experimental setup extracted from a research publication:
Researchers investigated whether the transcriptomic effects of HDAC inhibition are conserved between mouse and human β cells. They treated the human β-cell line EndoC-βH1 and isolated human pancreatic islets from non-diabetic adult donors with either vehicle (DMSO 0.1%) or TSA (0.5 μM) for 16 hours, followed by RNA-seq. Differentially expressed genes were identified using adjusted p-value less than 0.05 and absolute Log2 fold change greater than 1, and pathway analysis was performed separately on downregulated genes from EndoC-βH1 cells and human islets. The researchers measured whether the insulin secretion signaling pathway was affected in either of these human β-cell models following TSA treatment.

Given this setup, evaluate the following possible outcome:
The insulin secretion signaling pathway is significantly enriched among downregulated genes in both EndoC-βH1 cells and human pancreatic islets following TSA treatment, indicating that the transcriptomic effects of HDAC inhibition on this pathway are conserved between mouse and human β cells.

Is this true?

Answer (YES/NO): YES